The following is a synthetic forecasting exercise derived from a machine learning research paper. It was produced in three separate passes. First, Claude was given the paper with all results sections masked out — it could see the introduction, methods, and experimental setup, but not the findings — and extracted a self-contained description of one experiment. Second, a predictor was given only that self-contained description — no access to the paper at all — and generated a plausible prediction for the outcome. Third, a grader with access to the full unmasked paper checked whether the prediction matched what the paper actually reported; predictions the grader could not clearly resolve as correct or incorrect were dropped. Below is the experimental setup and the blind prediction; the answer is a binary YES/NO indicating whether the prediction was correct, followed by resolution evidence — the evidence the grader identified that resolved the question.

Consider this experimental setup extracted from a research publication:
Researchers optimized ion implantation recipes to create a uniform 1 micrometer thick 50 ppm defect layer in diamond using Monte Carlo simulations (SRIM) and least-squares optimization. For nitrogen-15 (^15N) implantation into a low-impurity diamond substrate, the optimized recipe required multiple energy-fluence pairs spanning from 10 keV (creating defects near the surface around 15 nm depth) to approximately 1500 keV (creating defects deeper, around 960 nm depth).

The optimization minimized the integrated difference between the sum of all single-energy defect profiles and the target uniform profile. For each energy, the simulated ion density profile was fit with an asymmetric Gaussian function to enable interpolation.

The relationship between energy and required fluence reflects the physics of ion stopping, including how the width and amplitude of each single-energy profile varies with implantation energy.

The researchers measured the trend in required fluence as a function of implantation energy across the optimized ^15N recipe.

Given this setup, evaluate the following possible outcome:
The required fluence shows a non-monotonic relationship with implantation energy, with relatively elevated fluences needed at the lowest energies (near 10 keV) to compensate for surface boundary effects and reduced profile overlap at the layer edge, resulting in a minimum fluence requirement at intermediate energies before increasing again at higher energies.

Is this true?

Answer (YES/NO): NO